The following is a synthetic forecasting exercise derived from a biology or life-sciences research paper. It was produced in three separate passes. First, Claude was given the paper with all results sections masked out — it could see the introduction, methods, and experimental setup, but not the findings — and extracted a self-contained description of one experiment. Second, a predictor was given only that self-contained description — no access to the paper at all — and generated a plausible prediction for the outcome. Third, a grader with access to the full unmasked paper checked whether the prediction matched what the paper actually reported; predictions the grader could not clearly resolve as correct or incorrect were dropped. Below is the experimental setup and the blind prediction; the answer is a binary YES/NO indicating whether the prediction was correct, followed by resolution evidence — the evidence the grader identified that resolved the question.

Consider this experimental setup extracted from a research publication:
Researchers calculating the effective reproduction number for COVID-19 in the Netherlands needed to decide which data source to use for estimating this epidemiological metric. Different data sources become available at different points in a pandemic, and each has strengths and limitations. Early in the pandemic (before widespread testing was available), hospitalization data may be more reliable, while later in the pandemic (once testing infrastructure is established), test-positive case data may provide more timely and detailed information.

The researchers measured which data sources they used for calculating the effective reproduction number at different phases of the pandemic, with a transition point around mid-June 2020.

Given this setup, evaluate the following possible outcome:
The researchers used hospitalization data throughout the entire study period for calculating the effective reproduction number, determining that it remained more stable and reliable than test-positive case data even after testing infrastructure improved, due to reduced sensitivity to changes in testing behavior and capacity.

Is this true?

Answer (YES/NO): NO